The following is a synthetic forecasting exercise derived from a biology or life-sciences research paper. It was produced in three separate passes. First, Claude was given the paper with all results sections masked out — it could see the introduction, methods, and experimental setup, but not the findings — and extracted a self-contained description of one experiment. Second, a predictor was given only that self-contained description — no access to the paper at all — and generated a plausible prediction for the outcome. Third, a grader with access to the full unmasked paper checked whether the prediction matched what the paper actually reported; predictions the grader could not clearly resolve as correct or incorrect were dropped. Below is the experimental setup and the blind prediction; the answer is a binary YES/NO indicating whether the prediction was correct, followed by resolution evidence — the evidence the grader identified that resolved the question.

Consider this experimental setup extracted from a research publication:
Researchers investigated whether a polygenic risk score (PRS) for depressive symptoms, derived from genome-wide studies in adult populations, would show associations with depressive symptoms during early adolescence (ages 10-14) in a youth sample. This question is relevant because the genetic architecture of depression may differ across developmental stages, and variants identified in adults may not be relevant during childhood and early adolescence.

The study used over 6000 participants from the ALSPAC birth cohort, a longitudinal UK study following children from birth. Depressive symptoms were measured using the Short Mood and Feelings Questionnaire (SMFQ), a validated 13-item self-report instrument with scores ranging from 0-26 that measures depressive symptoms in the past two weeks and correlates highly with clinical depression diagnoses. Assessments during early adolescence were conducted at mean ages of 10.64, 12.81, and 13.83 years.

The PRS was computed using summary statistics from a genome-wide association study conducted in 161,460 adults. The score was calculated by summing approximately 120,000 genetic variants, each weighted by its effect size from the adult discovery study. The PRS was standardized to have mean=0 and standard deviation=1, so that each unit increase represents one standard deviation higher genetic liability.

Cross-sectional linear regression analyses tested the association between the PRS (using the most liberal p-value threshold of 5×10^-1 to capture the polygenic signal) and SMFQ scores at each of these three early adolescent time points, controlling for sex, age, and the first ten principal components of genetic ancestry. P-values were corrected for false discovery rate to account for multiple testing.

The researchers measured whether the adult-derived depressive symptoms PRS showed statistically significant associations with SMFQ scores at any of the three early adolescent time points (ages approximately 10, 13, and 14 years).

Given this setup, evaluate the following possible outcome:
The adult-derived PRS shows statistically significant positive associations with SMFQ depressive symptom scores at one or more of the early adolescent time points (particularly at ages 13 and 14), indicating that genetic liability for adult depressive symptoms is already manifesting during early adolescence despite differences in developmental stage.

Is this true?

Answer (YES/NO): YES